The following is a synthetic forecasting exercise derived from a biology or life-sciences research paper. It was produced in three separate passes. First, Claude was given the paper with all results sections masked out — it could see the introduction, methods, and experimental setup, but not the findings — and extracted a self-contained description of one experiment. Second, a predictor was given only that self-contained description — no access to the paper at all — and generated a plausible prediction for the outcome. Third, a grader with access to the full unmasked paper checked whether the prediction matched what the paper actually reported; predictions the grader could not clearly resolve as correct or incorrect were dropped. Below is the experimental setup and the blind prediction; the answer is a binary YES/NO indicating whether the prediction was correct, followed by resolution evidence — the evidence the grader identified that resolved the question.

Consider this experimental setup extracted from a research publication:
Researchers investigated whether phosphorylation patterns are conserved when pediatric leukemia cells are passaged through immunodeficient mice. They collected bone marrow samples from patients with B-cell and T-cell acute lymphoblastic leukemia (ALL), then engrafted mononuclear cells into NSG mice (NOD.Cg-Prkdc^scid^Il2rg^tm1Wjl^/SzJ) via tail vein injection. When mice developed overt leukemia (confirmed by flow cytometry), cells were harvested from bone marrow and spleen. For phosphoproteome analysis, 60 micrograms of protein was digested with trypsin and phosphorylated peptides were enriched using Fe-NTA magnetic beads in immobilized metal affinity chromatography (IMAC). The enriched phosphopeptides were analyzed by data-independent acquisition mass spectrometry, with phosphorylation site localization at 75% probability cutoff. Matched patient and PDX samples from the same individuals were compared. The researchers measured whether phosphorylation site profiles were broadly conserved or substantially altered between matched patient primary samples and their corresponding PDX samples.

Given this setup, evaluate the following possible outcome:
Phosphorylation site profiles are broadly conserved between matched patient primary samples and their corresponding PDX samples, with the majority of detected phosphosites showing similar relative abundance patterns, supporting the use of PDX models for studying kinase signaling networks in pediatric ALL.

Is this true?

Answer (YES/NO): YES